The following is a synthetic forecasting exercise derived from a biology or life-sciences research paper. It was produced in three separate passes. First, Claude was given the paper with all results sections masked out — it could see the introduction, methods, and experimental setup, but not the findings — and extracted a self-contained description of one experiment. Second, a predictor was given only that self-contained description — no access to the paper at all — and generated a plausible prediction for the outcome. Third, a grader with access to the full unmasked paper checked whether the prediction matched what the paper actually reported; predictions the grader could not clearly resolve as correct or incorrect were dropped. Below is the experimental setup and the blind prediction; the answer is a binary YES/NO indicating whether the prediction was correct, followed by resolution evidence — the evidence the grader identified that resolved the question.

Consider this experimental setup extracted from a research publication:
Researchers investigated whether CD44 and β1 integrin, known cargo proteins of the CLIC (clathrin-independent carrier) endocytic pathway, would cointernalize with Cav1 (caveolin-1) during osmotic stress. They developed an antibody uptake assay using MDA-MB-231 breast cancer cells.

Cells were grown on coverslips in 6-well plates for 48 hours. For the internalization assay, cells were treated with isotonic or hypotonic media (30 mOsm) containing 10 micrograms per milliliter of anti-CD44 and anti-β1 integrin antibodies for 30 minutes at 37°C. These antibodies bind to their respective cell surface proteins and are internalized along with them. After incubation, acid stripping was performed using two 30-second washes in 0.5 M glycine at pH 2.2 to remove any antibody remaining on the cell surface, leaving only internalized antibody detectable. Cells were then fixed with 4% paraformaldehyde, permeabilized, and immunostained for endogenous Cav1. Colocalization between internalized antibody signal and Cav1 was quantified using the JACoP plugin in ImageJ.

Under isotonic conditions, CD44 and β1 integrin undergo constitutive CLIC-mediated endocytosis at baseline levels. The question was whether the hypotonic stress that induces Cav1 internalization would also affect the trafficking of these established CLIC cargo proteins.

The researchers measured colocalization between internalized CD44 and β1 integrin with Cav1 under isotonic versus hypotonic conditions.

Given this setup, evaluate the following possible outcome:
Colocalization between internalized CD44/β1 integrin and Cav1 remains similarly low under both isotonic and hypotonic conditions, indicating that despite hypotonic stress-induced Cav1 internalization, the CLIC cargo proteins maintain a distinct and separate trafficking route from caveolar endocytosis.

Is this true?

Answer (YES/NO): NO